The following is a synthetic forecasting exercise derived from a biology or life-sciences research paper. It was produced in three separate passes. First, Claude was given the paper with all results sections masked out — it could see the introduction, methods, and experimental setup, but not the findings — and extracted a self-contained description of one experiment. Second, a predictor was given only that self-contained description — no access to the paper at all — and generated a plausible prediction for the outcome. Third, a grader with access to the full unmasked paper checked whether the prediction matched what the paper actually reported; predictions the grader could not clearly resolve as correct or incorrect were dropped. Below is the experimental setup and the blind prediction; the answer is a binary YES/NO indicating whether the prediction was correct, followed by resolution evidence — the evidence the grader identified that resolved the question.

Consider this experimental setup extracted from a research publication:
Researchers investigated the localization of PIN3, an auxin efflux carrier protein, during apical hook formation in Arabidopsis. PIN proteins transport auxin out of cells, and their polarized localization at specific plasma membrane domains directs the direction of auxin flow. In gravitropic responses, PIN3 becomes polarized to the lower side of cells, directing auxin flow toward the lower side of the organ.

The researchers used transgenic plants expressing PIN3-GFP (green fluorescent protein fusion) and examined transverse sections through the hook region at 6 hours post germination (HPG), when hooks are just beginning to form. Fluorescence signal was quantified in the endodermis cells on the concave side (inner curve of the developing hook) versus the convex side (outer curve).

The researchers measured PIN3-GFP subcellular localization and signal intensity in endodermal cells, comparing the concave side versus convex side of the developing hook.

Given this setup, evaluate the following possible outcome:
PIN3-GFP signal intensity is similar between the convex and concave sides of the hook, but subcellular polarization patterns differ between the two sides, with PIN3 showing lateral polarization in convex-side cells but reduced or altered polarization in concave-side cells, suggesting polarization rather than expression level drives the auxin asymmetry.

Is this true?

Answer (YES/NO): NO